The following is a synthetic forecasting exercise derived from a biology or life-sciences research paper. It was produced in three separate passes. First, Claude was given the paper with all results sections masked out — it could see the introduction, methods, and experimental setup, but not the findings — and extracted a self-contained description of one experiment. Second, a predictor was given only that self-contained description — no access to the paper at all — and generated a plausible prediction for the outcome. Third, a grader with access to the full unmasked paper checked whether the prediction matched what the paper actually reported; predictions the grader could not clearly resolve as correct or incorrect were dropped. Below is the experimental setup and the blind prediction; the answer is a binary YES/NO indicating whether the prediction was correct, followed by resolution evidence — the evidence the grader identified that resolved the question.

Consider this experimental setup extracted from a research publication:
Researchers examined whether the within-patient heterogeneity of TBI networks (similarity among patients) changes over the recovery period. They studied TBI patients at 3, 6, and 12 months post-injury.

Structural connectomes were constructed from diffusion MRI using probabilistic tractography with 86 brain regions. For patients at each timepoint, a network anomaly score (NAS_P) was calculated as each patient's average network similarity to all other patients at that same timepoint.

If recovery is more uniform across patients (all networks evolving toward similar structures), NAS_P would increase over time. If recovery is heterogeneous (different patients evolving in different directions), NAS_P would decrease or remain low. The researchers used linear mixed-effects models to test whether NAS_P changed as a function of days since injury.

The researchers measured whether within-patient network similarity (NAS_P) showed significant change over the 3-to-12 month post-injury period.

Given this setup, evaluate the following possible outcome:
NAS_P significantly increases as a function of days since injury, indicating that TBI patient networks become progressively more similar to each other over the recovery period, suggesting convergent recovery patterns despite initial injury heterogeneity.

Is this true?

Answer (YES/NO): NO